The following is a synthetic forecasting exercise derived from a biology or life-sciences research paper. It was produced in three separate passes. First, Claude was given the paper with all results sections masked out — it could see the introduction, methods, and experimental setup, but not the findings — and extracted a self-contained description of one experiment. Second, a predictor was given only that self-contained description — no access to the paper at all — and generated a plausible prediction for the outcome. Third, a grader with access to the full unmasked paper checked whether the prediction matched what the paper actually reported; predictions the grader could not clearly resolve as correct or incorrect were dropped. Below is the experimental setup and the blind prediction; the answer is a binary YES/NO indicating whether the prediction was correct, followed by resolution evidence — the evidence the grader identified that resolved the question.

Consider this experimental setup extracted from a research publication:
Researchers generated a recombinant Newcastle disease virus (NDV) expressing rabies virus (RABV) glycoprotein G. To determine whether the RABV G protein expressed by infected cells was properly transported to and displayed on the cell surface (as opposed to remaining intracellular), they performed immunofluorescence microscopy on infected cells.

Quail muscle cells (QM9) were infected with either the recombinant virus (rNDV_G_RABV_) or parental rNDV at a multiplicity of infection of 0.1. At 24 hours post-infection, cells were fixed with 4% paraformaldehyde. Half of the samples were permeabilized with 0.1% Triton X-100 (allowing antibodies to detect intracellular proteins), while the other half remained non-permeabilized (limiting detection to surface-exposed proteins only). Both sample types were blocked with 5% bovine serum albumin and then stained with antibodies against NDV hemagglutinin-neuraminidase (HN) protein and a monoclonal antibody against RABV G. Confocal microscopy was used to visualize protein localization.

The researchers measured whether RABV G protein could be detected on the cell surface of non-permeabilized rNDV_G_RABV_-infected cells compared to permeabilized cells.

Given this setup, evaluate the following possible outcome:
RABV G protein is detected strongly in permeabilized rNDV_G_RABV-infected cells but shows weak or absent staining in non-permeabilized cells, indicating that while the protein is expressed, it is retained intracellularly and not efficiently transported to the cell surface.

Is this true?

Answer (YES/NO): NO